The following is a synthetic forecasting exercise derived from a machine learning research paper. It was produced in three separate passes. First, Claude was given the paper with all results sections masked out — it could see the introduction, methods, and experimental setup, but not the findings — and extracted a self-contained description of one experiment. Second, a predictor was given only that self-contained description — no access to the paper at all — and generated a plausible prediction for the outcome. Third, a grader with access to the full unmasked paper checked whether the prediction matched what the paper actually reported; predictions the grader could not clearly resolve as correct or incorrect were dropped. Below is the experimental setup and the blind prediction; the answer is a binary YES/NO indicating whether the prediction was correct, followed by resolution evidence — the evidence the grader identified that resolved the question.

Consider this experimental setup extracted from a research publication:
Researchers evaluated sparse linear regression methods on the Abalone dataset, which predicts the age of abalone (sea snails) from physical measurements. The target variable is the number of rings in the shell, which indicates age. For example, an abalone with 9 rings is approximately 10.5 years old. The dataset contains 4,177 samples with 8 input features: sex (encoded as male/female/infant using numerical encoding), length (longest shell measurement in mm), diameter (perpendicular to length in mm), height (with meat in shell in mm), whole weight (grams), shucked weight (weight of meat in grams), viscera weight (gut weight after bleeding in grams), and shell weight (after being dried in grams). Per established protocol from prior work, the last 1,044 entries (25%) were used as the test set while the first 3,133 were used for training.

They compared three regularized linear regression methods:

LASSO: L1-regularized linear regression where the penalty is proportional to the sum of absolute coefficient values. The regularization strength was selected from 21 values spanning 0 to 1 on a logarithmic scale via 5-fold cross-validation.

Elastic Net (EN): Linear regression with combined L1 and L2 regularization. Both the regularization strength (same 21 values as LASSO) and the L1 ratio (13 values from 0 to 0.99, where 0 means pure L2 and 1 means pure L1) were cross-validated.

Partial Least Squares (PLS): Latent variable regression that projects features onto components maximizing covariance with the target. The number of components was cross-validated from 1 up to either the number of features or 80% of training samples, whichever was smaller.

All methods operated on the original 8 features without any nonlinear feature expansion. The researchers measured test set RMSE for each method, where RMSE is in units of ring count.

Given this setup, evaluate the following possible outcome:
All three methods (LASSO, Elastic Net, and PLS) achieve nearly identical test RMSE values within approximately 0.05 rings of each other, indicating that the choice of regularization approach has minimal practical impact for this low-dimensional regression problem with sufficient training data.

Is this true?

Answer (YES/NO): YES